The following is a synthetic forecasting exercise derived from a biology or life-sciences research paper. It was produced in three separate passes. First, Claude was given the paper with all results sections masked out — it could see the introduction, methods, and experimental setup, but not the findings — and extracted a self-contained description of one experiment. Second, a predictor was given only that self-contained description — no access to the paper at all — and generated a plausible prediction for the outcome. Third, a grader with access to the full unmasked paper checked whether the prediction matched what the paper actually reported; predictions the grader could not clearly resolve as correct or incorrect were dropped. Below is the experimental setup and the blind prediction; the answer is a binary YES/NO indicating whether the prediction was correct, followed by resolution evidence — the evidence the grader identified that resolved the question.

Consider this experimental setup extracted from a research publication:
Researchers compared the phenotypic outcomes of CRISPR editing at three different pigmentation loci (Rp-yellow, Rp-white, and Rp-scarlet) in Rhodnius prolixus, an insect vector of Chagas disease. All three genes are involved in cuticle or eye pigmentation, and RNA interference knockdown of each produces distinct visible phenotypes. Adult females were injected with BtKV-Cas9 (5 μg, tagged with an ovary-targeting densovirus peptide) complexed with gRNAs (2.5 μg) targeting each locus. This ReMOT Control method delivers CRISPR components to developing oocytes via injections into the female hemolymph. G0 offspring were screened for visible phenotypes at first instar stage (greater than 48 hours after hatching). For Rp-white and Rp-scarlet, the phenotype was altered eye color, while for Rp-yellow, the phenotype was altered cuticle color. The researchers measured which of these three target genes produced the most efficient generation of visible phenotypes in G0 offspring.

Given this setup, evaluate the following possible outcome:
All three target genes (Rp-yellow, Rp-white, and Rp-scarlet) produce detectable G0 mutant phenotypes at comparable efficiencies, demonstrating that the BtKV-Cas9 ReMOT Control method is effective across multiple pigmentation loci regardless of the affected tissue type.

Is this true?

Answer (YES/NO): NO